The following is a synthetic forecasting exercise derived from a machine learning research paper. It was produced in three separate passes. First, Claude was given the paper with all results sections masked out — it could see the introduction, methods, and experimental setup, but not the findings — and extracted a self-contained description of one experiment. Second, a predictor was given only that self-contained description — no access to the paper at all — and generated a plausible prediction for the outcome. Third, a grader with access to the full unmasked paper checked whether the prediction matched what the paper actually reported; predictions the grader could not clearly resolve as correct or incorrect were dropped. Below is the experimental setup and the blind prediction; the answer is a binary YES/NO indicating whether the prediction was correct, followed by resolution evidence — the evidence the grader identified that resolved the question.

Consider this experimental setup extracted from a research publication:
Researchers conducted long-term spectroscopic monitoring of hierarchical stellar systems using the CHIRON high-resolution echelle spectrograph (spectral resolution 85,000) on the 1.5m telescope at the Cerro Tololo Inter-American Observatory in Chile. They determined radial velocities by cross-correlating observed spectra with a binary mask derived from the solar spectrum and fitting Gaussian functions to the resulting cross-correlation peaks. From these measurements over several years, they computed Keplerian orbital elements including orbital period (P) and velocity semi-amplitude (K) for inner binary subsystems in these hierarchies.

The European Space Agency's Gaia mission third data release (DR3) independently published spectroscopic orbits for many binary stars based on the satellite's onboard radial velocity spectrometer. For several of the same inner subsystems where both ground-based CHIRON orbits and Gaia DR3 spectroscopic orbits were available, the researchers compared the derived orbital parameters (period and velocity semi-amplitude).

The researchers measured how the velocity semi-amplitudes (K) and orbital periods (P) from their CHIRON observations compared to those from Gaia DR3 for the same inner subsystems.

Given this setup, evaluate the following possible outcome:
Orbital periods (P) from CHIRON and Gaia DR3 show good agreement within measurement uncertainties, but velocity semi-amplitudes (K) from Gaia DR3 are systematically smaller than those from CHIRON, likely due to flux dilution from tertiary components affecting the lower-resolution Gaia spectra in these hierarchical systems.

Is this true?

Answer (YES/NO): YES